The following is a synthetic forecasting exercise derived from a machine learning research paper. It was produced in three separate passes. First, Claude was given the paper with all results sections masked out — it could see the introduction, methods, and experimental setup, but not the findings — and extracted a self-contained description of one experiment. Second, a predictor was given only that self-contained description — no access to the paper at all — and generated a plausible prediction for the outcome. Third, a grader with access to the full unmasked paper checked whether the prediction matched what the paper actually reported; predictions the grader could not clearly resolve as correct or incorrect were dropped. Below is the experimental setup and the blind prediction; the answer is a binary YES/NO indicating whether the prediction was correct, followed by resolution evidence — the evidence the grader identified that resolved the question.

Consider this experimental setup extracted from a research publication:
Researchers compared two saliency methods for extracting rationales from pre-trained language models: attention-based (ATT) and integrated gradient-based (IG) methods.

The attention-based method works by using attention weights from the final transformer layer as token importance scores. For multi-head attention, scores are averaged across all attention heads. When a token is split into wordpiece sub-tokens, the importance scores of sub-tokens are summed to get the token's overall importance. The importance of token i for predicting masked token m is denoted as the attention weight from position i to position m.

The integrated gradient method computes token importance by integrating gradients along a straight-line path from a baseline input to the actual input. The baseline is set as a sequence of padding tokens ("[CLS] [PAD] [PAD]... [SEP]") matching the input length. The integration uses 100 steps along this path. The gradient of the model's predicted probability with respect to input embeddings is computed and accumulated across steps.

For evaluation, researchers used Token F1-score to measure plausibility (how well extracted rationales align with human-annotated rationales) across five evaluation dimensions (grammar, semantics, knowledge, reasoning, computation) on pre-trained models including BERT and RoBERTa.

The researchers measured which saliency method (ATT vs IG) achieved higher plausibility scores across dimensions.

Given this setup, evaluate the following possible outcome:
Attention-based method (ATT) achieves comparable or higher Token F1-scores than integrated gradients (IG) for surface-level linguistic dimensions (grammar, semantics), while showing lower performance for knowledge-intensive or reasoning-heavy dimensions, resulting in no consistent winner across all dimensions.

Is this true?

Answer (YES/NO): NO